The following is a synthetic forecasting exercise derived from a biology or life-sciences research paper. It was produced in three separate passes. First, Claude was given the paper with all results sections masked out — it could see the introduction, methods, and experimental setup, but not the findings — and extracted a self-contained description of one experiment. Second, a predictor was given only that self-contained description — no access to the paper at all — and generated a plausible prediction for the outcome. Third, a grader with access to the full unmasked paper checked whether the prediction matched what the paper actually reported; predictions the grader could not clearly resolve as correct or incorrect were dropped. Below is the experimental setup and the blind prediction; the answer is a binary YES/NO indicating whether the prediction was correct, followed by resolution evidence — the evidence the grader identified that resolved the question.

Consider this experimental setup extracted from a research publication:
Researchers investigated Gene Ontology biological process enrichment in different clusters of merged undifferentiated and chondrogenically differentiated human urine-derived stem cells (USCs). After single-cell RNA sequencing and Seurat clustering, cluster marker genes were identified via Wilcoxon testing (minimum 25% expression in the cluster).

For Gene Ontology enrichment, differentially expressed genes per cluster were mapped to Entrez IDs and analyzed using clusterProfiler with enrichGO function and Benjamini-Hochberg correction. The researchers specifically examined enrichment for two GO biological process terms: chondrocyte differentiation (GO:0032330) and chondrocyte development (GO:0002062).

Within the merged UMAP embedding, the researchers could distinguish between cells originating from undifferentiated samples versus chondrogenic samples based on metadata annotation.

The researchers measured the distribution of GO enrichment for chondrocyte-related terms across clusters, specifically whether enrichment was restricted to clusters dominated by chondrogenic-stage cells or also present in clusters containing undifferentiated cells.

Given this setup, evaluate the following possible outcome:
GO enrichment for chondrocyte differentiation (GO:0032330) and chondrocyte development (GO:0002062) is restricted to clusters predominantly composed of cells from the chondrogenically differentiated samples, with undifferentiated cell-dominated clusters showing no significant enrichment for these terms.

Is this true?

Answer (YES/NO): NO